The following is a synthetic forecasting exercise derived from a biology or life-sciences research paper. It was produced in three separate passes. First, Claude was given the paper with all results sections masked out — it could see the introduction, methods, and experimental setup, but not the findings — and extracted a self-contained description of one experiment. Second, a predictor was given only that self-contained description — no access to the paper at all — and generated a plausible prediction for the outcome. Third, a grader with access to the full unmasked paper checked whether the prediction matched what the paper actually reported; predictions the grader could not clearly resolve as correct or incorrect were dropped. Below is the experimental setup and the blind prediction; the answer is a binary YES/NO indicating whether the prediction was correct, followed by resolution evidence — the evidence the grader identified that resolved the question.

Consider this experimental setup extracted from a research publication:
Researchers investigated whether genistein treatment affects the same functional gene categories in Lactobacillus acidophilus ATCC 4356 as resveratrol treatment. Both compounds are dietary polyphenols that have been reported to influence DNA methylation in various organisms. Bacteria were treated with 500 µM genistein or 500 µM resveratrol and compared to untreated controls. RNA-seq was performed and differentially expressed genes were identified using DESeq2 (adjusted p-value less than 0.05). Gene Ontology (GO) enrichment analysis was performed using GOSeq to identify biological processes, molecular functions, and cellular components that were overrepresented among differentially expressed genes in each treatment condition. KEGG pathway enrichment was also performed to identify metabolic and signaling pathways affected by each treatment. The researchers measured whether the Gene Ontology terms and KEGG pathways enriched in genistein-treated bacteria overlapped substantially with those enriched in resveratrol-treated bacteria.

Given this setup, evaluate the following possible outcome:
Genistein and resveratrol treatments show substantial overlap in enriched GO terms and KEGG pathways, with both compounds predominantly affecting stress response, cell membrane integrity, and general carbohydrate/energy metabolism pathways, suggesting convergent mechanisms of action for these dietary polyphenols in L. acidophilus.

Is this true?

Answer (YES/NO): NO